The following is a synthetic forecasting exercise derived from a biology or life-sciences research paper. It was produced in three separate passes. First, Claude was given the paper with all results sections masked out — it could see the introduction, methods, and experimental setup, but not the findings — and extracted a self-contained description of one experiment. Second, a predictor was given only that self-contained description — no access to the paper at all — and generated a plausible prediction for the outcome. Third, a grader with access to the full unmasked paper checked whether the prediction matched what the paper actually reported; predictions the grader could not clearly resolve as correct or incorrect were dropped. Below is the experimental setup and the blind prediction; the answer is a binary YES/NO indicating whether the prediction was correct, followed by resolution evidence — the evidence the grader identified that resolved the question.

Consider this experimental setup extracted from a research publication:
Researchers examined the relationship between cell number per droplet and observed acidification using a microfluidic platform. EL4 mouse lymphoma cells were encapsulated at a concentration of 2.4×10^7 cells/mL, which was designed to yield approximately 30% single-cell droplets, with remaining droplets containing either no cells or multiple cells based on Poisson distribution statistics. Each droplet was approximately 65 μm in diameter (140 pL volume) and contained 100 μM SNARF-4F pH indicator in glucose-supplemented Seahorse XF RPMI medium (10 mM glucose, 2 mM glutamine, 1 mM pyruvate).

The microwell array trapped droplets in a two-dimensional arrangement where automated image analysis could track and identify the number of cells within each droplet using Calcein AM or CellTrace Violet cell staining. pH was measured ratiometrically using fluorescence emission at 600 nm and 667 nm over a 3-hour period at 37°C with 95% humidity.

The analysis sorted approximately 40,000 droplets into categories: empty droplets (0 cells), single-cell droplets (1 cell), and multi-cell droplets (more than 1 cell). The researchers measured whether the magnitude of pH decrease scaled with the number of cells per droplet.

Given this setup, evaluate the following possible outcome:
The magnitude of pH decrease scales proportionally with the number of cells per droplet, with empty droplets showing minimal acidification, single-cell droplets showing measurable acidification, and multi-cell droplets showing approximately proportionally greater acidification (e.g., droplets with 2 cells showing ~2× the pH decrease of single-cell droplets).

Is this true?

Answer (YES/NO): NO